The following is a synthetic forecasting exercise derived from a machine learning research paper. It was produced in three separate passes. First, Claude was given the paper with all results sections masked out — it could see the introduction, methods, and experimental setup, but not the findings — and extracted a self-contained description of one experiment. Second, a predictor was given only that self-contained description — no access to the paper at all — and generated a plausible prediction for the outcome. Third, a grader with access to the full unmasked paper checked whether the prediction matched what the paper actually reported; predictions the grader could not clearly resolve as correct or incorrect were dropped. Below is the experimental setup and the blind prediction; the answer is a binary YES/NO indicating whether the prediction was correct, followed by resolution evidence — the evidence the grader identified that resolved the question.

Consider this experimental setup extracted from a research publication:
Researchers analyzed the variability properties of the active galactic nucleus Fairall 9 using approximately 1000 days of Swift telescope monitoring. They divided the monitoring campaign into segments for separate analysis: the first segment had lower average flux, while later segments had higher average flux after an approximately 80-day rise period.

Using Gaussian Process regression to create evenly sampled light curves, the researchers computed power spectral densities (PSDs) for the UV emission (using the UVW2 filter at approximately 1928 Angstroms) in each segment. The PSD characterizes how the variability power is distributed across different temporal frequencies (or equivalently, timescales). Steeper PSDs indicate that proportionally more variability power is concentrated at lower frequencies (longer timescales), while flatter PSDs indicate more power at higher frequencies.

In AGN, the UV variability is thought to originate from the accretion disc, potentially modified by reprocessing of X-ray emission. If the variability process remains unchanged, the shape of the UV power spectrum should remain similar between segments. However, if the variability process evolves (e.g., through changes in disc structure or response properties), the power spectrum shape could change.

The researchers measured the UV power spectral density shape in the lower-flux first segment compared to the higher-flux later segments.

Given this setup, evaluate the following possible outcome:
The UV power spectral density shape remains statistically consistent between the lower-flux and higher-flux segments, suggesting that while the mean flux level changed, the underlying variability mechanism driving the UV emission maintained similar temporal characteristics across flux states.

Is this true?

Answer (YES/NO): YES